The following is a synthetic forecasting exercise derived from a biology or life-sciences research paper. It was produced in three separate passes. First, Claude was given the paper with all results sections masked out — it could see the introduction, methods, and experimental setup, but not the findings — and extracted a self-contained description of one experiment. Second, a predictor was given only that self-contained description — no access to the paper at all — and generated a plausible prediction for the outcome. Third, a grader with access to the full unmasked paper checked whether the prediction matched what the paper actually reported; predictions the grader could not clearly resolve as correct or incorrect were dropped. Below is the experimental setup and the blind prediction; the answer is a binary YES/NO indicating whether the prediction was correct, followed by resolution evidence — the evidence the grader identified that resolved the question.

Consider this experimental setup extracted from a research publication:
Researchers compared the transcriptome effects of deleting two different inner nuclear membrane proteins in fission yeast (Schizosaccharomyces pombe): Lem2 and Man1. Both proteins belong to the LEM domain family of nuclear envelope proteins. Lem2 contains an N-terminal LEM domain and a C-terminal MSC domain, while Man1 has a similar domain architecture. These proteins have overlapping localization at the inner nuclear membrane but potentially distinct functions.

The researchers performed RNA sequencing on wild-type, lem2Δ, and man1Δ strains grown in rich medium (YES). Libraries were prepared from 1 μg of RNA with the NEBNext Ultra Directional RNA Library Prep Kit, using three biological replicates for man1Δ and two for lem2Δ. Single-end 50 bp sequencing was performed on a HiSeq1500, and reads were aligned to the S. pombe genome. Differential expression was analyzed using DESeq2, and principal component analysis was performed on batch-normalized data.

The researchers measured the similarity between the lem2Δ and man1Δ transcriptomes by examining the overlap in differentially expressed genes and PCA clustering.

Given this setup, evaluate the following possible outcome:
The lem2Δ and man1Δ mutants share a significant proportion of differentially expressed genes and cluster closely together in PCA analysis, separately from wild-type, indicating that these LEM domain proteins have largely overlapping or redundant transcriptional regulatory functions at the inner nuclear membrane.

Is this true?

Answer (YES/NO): NO